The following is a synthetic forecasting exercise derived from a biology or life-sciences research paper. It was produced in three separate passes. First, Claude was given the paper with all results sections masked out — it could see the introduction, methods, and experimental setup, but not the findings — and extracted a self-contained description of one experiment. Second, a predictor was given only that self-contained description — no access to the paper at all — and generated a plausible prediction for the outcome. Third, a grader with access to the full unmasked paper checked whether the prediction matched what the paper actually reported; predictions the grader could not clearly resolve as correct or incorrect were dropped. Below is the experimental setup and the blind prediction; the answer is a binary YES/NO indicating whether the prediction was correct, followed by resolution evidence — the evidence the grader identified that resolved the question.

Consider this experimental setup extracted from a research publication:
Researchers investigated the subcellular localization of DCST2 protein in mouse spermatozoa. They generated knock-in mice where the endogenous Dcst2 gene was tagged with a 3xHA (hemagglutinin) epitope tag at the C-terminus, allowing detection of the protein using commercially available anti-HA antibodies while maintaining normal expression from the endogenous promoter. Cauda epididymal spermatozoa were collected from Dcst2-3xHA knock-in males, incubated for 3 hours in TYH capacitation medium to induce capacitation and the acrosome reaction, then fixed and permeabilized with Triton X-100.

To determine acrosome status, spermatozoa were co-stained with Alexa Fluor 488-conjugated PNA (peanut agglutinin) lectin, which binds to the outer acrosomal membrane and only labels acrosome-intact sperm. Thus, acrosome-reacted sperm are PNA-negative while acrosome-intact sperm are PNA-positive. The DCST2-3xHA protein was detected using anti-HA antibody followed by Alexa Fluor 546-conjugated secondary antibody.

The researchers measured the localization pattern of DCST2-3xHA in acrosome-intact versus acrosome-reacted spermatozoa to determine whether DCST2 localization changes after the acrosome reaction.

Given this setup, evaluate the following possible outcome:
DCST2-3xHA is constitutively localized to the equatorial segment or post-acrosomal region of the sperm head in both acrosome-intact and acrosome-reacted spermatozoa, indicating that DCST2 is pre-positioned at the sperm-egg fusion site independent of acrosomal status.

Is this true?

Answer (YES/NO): NO